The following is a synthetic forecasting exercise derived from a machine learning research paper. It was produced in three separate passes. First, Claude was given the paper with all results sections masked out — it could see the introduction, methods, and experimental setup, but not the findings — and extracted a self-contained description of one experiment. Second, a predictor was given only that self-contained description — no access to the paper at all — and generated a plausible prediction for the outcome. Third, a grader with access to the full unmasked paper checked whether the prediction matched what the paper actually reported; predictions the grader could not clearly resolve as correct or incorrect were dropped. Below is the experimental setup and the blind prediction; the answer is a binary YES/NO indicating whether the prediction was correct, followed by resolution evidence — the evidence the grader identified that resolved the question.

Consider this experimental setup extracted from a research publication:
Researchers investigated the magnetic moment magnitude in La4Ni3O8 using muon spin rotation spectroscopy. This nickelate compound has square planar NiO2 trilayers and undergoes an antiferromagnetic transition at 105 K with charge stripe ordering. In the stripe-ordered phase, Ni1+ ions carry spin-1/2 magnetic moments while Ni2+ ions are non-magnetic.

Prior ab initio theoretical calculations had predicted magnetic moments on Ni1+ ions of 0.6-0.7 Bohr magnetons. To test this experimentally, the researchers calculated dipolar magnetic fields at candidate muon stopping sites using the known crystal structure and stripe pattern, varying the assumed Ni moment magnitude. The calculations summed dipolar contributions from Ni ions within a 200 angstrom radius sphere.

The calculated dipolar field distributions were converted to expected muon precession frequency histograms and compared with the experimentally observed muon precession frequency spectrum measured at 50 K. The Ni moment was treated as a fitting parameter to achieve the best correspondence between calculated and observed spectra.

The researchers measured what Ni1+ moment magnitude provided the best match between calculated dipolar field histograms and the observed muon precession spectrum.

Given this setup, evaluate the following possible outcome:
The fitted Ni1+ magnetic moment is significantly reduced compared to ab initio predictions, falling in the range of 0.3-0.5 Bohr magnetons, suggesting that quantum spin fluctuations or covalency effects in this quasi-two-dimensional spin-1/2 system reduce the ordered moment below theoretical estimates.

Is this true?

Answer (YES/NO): YES